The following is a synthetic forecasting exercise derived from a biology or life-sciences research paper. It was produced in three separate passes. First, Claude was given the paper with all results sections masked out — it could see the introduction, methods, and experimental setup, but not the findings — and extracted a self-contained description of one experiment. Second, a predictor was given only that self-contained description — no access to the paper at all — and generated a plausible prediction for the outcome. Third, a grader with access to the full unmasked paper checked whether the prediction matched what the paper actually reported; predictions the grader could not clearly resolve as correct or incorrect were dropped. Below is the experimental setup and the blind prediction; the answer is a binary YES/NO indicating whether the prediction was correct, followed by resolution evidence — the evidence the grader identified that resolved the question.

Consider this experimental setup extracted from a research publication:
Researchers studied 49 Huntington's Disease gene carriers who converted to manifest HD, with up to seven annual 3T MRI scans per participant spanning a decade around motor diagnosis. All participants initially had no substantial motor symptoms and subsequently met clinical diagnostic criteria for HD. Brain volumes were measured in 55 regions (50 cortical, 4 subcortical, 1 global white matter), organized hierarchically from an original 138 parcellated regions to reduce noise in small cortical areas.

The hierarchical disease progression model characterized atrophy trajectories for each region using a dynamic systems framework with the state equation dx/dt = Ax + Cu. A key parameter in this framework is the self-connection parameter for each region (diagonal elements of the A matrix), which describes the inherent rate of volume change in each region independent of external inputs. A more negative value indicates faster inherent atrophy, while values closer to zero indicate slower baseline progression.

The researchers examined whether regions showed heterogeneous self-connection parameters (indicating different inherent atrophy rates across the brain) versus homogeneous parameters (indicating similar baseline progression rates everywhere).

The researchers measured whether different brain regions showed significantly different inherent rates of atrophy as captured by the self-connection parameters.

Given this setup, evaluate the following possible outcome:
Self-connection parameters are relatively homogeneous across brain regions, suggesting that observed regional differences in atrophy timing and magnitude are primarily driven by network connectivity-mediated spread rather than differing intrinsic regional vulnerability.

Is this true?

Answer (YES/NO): NO